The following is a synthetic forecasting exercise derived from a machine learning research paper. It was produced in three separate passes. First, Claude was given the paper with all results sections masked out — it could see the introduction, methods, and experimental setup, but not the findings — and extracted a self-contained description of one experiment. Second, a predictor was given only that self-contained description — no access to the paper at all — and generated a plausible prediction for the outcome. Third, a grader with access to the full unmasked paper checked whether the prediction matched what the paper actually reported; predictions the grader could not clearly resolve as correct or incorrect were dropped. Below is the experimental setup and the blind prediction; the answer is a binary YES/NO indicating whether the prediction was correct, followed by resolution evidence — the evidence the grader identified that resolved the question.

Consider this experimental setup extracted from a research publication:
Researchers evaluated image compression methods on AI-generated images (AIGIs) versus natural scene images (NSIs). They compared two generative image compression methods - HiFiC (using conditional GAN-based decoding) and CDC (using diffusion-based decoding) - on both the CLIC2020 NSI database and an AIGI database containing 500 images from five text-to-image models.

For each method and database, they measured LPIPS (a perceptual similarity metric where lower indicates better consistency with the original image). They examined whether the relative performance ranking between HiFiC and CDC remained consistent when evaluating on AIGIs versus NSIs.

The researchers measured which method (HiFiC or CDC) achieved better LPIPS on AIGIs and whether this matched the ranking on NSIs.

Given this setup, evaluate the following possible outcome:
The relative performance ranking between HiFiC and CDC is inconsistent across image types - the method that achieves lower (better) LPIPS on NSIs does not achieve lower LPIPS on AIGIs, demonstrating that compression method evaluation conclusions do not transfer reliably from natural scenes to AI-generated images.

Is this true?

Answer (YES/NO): NO